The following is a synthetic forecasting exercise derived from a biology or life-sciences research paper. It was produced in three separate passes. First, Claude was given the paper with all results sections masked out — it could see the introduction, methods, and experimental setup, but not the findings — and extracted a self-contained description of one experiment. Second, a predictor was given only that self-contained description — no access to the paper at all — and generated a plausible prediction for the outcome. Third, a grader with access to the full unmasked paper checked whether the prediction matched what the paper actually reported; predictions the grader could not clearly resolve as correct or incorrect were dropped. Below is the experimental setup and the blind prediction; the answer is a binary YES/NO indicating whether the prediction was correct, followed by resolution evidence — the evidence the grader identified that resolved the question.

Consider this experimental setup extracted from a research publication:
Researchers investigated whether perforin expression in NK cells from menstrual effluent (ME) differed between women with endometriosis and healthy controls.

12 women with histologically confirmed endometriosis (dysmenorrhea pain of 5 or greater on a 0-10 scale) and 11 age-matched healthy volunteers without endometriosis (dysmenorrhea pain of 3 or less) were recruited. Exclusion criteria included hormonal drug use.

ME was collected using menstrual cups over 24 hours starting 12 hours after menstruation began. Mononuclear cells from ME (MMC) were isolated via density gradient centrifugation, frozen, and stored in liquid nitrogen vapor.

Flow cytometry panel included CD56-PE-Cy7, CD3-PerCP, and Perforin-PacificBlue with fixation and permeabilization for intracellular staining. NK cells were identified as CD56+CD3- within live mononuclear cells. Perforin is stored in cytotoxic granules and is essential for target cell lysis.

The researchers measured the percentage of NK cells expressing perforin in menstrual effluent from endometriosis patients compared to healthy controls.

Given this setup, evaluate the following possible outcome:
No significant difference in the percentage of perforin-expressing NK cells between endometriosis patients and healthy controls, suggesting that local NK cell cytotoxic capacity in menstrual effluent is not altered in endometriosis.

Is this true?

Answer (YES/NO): YES